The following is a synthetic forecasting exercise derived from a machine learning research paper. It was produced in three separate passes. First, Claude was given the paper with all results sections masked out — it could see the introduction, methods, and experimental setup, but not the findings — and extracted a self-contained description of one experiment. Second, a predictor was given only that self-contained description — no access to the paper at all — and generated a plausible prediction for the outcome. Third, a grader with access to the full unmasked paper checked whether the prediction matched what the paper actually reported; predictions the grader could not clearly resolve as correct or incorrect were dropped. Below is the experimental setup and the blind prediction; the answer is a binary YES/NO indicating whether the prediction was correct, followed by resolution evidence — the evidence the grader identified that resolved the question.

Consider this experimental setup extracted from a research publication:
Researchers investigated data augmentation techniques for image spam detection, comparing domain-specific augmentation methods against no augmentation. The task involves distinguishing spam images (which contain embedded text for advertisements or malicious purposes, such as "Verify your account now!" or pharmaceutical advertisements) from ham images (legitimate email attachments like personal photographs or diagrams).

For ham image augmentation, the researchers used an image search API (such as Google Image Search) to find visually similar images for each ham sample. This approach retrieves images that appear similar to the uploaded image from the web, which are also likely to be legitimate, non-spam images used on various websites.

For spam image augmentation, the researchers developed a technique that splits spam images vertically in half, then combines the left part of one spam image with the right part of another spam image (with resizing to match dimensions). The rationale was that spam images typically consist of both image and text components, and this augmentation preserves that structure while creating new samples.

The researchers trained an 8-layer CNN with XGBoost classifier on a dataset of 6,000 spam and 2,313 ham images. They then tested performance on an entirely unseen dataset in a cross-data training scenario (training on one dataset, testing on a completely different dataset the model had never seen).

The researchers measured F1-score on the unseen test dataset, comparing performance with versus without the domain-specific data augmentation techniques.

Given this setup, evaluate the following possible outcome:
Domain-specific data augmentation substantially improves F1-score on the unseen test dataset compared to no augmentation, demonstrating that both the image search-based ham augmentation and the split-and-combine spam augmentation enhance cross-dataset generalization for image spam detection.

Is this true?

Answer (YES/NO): YES